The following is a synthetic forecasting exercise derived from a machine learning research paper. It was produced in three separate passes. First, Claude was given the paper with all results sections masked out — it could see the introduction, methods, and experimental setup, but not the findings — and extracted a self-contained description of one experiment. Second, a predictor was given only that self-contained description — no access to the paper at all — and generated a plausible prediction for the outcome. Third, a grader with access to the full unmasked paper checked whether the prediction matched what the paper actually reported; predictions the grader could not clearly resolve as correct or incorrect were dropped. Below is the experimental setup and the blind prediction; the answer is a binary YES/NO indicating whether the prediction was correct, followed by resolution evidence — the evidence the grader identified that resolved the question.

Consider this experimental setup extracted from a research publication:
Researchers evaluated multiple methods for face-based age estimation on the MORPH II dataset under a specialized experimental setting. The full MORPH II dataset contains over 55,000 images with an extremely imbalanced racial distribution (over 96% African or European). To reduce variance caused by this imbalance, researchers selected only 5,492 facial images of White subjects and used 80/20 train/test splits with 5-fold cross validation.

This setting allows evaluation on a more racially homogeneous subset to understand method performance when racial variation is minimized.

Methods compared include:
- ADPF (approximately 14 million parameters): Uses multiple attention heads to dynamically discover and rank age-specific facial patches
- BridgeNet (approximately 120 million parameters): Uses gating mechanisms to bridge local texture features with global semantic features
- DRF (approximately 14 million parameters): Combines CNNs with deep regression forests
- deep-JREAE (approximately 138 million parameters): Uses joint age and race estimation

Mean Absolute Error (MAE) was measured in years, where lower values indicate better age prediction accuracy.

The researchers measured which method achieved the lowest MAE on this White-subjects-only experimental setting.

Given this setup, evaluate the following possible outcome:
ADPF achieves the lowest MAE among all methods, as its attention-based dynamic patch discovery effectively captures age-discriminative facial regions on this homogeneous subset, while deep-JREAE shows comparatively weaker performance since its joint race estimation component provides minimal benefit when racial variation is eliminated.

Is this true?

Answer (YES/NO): NO